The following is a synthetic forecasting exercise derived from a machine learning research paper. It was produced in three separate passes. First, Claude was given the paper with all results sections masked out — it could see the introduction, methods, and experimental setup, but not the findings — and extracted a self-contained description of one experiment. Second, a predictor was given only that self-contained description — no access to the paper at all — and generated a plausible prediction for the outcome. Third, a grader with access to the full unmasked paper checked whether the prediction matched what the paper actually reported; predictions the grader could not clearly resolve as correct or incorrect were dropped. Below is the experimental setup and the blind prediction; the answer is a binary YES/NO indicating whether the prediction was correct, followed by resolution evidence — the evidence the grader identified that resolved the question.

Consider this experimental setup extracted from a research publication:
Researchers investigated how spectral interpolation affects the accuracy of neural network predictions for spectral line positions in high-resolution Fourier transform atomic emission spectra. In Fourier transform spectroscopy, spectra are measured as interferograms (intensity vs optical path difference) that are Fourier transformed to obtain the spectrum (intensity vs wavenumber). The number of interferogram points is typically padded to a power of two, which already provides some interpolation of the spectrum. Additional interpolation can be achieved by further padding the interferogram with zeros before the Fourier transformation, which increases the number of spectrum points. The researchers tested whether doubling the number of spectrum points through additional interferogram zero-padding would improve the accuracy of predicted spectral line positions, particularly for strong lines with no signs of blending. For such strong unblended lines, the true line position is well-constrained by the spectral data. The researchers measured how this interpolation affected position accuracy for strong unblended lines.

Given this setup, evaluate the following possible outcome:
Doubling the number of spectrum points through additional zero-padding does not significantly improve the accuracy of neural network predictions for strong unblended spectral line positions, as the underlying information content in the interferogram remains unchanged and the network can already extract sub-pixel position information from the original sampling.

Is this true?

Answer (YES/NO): YES